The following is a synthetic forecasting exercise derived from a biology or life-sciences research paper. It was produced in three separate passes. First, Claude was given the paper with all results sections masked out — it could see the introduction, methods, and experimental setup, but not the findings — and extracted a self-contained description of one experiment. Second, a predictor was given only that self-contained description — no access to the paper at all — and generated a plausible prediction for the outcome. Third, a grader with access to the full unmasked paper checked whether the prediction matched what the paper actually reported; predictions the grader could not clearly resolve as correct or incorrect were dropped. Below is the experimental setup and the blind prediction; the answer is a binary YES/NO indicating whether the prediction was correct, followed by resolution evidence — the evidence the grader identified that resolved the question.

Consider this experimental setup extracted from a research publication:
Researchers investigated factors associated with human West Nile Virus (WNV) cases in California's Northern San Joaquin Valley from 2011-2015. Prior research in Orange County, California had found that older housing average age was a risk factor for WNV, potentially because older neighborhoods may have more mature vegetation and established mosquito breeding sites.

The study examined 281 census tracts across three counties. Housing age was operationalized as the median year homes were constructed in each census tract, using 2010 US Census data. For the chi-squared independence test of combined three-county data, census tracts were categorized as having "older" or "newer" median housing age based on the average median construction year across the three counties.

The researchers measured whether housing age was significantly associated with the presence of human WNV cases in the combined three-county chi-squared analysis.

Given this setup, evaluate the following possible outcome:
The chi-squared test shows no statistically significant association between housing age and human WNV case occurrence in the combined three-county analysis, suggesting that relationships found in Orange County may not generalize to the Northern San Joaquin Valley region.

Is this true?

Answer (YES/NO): YES